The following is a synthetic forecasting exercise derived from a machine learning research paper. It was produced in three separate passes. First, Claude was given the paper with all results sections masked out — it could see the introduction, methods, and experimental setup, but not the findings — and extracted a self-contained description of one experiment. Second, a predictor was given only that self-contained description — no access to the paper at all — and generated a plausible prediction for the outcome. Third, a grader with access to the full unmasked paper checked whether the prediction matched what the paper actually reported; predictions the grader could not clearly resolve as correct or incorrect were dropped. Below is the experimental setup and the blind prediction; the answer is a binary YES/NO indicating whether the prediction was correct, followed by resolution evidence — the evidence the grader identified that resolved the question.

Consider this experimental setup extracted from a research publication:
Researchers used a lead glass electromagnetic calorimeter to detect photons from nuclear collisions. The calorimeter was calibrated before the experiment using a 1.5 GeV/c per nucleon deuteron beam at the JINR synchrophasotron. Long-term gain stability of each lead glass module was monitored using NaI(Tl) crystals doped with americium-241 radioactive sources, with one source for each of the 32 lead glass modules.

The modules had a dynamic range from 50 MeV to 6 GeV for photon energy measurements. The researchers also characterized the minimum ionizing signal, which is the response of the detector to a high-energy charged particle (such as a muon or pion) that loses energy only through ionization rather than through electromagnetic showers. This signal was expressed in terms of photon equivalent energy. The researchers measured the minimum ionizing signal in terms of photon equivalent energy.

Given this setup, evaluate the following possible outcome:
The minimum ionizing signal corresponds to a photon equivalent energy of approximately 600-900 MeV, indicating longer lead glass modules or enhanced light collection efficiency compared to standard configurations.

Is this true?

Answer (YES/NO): NO